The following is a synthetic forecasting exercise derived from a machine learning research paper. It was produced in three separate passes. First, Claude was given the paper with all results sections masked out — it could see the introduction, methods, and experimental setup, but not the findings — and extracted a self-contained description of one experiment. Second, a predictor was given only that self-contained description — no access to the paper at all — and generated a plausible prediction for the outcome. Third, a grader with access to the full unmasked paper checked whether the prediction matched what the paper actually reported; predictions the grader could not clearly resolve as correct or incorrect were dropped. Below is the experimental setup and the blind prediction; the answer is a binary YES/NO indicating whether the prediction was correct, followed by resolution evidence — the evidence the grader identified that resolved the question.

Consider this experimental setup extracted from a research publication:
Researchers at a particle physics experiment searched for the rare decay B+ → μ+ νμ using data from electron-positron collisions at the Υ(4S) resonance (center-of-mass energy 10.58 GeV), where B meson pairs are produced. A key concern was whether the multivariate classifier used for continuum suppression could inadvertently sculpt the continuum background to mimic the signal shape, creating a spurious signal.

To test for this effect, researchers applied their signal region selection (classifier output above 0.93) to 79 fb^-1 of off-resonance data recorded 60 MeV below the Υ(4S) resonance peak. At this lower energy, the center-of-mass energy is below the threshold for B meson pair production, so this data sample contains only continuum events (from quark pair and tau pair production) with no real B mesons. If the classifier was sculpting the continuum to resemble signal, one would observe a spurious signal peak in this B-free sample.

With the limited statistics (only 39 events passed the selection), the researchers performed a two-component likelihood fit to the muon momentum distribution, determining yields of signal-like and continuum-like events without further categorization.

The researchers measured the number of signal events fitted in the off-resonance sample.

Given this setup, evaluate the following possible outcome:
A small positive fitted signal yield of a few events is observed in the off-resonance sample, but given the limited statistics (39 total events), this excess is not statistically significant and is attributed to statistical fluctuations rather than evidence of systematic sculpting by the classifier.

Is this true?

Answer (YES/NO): YES